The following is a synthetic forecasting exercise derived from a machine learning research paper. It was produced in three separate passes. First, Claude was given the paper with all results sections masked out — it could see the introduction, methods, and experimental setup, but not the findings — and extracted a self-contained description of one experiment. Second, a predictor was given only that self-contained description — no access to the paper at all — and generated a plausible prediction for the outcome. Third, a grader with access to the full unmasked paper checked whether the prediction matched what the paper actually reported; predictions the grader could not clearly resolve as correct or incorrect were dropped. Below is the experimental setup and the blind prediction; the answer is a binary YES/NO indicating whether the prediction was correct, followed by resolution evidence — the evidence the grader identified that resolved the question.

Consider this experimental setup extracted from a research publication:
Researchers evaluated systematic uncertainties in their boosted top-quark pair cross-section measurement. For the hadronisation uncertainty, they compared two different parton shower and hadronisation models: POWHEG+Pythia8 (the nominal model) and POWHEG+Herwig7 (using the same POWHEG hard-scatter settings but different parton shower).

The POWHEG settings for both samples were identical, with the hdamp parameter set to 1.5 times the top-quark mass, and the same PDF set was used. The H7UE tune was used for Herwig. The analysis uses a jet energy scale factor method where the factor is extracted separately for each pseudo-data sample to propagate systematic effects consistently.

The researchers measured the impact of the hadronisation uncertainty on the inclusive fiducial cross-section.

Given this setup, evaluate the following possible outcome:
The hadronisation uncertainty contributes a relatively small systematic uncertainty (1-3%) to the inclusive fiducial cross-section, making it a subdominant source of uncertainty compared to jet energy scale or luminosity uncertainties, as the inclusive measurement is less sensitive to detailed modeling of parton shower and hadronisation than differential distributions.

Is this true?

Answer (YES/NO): NO